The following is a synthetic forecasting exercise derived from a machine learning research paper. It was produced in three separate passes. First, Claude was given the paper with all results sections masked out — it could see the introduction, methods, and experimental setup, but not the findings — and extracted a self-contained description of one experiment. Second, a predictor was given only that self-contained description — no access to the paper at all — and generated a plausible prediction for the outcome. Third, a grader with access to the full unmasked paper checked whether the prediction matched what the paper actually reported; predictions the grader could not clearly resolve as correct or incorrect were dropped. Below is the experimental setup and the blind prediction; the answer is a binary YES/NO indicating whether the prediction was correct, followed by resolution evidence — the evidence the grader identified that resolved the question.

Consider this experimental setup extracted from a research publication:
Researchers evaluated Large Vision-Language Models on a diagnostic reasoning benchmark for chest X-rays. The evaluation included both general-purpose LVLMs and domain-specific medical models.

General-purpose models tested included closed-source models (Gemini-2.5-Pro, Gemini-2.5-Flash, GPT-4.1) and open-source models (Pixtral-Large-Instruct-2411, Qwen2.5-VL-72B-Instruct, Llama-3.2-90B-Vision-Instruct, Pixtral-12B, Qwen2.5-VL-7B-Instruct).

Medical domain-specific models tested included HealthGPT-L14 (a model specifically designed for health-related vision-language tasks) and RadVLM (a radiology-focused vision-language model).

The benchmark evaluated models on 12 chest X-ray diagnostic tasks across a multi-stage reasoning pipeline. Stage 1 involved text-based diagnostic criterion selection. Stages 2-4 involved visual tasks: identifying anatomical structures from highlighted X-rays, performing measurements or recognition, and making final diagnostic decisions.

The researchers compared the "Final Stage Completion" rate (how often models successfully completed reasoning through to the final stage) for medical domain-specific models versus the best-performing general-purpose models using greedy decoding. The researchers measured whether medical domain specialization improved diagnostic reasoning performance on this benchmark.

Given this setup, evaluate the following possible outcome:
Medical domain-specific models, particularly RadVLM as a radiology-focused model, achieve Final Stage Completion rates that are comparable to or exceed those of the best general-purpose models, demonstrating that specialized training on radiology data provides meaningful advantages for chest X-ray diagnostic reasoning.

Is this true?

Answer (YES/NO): NO